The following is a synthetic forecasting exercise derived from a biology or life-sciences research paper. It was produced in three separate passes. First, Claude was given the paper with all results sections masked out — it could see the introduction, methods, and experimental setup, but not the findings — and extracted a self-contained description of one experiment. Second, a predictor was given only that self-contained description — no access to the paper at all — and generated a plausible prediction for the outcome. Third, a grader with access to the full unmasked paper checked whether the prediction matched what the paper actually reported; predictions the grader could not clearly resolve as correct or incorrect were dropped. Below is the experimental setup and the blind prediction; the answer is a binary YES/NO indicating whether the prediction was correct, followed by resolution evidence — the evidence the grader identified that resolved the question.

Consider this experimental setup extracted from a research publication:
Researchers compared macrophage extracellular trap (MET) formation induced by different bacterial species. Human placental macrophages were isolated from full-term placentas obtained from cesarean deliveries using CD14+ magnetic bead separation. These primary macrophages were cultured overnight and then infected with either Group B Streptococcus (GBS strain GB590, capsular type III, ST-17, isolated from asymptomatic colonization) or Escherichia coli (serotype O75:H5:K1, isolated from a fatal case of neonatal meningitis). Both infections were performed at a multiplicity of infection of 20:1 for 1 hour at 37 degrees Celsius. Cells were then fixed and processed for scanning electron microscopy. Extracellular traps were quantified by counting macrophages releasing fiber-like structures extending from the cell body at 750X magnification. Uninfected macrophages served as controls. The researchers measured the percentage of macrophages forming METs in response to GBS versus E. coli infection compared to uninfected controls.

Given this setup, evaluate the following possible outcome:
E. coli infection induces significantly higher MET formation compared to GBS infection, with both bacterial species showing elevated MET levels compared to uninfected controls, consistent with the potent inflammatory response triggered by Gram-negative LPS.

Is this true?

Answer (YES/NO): NO